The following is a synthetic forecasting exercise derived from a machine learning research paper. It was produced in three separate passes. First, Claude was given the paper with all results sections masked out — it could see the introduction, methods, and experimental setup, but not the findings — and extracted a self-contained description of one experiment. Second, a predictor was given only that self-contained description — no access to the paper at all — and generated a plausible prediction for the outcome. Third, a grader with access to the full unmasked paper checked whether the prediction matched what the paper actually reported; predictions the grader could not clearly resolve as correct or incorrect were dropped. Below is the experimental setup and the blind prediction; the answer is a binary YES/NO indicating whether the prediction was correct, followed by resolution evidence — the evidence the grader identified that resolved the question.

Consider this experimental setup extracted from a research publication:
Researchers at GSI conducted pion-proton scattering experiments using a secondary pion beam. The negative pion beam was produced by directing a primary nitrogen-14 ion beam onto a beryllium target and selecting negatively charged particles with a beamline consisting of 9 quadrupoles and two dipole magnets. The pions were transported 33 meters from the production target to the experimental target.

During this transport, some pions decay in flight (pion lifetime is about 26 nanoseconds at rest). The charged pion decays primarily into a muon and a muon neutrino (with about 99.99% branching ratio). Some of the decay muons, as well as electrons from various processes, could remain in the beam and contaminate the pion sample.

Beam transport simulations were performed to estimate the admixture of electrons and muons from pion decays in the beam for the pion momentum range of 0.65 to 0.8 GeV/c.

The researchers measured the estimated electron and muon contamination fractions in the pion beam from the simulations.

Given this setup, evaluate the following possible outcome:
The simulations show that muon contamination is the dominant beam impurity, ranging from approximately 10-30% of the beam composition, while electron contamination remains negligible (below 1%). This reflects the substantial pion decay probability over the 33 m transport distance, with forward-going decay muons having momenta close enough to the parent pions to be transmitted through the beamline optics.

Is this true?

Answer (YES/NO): NO